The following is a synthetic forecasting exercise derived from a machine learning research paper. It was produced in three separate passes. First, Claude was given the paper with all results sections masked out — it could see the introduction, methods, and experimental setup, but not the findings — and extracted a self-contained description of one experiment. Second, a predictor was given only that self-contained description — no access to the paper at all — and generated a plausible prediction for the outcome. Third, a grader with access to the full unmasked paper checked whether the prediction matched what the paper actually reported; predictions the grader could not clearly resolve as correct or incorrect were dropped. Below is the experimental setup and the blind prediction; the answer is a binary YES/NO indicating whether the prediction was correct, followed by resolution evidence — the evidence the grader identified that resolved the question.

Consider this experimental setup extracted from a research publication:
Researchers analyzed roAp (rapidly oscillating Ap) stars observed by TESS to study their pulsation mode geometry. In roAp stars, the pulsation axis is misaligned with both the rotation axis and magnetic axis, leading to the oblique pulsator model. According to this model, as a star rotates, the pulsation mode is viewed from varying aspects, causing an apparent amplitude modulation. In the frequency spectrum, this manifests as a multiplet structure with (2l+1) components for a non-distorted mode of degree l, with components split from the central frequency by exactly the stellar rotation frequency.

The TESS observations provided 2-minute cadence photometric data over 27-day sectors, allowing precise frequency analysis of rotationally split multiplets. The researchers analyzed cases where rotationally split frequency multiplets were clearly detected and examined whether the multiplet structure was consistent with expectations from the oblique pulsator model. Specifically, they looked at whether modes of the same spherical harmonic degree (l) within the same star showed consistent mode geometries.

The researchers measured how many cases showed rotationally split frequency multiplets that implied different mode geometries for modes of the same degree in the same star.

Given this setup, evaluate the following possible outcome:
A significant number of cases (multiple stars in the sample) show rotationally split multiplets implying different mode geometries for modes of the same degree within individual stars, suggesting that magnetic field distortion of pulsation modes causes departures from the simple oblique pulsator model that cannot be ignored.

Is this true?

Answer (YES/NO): YES